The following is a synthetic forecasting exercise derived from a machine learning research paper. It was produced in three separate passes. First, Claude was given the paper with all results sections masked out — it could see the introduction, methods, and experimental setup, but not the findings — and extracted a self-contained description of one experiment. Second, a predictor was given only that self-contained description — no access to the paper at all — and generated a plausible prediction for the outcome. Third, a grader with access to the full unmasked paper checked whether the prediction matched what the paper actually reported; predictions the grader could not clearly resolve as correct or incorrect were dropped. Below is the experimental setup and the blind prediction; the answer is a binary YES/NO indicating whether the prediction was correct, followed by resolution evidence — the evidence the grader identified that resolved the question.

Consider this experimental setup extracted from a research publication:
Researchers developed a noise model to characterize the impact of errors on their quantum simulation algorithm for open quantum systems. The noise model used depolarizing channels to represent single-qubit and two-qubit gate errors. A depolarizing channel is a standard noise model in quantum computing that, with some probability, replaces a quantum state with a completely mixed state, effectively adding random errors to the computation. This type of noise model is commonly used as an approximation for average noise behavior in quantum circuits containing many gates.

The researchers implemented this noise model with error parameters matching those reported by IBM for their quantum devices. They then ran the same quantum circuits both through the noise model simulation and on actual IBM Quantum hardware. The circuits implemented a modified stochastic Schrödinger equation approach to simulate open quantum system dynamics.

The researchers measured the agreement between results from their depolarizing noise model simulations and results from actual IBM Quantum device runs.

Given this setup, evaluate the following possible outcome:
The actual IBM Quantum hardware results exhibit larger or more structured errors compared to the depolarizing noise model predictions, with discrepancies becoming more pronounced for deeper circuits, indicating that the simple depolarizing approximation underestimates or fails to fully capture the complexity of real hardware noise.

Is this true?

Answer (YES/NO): NO